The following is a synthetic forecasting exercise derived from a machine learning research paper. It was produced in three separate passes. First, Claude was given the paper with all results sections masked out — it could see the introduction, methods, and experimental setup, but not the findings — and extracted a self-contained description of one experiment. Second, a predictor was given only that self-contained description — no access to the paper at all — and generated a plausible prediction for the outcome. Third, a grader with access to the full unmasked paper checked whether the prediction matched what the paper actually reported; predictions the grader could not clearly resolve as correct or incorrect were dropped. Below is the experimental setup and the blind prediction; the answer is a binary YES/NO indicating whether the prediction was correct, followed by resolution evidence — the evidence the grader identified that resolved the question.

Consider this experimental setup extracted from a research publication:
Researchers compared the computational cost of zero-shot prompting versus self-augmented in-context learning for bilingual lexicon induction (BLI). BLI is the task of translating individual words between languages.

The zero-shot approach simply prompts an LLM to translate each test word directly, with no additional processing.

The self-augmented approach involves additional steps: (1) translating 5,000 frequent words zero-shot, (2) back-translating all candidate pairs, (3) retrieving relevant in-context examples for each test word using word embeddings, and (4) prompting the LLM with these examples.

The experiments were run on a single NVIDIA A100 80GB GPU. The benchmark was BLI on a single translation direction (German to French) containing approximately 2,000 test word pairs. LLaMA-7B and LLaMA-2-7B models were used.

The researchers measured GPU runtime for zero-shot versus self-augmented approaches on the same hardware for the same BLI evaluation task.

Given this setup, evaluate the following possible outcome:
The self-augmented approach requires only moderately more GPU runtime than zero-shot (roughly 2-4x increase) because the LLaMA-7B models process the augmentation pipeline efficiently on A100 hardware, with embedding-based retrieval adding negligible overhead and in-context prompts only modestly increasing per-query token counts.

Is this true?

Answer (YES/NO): NO